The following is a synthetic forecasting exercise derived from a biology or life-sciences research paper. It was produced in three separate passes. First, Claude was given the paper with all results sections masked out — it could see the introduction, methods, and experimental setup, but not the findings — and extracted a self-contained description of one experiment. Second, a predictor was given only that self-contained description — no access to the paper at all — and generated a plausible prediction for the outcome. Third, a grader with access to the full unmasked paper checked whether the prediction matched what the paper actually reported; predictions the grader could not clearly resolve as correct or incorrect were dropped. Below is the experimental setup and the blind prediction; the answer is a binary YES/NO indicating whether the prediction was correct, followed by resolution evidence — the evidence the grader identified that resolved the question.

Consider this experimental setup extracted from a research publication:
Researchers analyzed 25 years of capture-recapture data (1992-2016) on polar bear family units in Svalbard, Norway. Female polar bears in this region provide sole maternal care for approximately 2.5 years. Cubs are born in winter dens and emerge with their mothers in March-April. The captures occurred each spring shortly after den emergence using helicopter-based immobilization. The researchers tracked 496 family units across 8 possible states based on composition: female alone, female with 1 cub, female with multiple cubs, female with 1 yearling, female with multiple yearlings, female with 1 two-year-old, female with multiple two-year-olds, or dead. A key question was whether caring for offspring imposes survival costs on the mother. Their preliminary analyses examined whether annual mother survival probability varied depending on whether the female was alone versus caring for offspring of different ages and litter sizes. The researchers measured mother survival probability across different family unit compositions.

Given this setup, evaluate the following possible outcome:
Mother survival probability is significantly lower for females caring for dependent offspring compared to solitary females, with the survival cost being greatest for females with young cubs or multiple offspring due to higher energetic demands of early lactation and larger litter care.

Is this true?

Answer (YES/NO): NO